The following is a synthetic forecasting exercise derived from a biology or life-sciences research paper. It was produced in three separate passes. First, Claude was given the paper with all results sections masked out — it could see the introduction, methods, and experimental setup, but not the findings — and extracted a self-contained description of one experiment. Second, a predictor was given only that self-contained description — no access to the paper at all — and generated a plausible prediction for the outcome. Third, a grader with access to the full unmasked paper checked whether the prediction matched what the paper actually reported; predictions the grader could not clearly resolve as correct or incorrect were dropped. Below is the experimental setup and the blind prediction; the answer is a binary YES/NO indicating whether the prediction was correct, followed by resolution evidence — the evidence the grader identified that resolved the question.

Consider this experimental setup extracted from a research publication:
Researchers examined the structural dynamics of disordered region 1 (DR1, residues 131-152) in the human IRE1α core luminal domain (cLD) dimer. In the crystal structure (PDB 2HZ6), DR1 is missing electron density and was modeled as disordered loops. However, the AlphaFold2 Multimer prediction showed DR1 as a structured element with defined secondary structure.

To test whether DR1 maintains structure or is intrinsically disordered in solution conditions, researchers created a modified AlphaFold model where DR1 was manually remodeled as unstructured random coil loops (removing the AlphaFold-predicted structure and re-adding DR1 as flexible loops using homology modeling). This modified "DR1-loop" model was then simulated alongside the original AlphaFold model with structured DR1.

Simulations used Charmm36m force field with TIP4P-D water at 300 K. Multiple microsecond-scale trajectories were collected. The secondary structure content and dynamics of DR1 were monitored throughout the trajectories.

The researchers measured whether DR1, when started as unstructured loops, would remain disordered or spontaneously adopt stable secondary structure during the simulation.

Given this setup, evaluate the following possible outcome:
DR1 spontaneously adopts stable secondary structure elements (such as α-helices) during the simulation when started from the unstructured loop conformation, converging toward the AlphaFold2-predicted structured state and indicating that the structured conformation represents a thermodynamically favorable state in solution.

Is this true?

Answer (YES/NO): NO